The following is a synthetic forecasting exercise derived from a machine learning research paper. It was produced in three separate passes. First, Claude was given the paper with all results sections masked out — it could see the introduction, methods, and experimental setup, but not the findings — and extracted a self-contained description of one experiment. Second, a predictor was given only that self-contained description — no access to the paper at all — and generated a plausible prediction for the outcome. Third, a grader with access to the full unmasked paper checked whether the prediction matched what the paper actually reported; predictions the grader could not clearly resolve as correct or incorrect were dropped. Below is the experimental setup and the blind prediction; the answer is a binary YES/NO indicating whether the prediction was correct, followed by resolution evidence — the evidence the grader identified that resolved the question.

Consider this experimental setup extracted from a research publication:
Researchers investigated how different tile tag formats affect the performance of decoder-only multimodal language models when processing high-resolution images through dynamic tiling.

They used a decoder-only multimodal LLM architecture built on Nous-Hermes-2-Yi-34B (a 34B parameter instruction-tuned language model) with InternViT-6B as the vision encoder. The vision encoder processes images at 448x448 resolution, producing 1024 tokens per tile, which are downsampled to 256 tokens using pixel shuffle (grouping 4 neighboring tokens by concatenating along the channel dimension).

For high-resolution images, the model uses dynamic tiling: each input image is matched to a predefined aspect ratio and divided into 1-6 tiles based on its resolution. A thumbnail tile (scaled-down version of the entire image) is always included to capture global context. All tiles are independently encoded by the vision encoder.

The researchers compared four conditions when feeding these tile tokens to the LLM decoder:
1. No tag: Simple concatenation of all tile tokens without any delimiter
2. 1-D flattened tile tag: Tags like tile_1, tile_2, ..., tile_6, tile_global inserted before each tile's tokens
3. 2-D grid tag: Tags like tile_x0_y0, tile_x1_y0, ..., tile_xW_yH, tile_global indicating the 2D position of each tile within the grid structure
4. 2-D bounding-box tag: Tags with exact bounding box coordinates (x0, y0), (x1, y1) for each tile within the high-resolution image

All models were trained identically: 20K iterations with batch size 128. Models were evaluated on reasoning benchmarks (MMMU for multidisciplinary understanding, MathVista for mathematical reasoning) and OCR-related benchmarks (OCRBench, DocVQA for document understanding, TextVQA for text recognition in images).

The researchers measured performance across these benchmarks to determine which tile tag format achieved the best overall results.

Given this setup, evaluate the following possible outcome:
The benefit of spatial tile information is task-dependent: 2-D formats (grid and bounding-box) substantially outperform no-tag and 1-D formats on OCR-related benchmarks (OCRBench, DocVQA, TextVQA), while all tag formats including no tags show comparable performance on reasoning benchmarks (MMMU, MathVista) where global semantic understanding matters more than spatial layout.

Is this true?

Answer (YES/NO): NO